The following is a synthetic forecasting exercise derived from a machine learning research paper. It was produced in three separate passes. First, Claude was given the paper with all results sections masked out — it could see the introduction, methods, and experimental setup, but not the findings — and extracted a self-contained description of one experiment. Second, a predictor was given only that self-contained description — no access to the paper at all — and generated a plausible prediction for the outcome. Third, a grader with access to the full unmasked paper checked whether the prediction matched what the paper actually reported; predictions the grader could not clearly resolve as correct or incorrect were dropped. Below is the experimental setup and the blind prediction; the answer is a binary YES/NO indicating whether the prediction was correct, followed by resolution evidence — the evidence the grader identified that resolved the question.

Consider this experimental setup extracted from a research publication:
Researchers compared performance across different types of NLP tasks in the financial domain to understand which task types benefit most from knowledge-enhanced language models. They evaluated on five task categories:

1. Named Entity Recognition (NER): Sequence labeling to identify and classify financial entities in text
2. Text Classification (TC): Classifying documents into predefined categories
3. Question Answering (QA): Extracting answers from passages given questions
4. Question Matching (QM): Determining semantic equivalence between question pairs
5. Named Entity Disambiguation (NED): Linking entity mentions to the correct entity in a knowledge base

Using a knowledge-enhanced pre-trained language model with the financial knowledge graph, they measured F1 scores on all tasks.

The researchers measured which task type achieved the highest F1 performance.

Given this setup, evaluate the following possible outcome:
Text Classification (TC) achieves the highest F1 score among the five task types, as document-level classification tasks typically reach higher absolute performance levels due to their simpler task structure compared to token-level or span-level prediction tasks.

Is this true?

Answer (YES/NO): NO